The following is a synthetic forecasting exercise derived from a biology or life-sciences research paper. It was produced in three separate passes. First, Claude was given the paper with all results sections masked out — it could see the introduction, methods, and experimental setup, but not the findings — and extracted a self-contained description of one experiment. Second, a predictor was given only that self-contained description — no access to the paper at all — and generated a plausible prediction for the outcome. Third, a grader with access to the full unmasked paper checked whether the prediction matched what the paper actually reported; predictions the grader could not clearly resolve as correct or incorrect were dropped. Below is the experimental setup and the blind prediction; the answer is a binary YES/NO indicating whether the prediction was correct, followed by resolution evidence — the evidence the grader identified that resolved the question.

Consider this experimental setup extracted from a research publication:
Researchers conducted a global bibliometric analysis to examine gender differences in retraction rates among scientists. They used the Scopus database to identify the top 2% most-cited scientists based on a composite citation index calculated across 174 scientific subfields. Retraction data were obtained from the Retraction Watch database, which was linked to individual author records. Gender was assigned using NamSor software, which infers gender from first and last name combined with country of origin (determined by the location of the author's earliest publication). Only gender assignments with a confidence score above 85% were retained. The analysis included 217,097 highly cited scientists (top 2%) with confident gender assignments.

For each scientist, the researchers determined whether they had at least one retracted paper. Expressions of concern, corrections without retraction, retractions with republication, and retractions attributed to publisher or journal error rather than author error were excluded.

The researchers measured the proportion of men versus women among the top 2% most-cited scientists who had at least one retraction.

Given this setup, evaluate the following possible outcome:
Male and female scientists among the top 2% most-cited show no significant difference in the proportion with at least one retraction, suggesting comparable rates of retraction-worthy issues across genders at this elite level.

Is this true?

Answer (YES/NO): NO